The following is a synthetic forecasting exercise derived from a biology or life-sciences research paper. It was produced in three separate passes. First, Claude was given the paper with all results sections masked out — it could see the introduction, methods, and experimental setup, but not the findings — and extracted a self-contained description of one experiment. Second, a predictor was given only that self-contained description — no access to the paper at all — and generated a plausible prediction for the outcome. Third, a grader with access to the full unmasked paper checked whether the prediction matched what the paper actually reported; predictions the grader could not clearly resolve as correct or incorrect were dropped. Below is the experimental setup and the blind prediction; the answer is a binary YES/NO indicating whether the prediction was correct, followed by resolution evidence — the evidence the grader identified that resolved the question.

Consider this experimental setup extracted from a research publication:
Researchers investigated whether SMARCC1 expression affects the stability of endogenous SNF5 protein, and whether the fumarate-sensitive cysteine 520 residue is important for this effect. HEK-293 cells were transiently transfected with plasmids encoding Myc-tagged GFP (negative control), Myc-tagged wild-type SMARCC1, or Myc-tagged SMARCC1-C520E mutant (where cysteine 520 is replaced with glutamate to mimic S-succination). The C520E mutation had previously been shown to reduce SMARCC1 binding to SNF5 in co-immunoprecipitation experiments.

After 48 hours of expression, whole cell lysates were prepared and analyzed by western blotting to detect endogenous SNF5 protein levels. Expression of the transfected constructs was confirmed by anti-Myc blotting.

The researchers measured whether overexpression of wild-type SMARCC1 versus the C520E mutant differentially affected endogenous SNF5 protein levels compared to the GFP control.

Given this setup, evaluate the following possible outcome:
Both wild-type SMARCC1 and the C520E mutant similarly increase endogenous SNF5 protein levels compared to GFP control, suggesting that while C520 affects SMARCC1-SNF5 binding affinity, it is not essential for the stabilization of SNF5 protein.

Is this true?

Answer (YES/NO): NO